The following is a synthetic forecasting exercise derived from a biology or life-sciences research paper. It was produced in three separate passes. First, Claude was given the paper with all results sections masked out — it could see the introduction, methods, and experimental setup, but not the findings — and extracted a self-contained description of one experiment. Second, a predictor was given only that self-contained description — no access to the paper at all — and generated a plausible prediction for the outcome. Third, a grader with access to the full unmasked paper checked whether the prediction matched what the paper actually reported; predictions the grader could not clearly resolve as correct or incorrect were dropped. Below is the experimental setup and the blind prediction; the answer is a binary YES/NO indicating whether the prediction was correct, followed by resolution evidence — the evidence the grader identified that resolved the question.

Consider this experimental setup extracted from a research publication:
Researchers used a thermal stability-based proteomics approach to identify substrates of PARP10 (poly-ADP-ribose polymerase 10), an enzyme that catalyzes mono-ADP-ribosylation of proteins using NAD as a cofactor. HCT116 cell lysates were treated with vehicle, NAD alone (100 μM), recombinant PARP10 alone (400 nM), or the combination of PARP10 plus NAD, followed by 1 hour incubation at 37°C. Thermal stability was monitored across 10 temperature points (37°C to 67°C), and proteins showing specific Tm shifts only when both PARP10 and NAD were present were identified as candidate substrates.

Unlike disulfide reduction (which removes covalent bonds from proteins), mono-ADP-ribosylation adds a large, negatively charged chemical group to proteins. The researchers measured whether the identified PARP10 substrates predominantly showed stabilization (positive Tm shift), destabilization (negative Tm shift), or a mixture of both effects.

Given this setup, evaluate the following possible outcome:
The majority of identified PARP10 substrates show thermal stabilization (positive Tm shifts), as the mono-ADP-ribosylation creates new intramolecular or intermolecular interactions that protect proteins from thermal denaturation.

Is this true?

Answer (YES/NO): YES